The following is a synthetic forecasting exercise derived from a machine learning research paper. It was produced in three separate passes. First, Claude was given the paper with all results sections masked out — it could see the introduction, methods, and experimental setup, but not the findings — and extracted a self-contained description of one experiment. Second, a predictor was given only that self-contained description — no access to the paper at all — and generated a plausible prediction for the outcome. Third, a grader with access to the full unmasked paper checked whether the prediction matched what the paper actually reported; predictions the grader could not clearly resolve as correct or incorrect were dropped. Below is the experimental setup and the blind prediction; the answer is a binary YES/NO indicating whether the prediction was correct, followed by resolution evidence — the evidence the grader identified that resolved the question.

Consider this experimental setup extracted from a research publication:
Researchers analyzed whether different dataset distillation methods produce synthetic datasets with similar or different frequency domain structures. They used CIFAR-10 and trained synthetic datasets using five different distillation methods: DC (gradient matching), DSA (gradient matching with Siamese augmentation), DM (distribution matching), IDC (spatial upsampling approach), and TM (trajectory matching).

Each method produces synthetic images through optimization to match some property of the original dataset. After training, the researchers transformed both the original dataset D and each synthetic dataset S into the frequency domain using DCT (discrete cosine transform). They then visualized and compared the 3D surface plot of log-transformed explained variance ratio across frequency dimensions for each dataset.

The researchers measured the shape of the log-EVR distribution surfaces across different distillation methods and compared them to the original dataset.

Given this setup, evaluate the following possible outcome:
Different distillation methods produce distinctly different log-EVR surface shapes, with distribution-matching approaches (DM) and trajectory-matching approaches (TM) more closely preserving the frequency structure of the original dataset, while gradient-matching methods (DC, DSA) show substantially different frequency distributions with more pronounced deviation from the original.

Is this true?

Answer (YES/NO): NO